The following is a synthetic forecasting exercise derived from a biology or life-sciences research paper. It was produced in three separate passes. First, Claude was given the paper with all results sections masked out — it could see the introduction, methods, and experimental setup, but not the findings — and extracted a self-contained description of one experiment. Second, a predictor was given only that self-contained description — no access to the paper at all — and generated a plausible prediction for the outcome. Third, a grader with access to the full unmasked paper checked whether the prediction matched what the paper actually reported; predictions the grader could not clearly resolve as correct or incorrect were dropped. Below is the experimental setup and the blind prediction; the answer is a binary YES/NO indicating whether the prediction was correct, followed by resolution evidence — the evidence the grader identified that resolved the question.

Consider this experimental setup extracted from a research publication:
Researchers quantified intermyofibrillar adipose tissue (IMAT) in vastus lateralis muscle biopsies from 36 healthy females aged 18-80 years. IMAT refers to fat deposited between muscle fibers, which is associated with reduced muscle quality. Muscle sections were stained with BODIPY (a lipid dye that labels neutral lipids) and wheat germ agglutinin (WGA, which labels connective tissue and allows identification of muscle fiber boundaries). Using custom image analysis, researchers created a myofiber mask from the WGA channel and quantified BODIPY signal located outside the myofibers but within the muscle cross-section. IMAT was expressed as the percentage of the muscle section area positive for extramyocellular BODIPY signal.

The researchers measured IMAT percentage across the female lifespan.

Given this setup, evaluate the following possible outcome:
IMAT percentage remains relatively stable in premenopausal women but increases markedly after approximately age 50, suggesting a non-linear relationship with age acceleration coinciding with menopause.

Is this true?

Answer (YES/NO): NO